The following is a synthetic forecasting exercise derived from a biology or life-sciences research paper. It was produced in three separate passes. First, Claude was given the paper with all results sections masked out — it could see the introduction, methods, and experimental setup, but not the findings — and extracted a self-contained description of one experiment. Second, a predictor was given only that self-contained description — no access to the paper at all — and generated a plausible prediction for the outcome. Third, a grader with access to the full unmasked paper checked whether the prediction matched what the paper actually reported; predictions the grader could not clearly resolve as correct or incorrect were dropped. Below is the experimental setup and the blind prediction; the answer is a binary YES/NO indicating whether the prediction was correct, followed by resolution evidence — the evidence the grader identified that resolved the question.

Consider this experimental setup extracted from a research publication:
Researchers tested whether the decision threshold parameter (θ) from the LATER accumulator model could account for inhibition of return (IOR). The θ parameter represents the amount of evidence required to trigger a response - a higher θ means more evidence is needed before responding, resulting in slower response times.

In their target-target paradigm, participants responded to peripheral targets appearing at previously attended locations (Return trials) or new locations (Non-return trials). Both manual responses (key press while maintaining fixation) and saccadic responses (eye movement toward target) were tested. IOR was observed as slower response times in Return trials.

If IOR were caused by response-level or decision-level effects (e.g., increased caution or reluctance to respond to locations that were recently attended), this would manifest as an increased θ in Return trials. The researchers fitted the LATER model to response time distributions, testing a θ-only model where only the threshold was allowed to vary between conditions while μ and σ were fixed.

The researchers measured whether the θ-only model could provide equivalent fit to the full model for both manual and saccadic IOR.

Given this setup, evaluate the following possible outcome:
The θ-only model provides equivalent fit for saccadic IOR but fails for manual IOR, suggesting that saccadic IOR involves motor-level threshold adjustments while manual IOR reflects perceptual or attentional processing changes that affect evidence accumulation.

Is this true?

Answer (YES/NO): NO